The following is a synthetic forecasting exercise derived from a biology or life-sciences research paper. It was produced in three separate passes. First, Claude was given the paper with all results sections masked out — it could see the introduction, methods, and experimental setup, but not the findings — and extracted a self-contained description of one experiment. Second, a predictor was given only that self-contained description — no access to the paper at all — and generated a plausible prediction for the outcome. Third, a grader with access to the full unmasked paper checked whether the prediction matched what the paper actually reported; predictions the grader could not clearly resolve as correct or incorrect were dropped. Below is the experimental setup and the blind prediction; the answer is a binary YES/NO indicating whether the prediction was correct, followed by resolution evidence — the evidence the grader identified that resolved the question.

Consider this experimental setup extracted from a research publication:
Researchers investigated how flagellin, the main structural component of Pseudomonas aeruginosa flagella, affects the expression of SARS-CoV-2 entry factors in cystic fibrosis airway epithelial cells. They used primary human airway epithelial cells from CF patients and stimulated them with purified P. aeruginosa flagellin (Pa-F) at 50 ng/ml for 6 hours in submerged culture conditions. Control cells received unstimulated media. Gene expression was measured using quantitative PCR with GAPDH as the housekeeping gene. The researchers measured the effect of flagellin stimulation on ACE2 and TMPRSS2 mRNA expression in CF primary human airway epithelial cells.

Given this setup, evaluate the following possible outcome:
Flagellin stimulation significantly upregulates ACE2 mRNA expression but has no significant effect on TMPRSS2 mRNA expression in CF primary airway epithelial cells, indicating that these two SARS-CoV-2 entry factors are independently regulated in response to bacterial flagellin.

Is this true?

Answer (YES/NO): NO